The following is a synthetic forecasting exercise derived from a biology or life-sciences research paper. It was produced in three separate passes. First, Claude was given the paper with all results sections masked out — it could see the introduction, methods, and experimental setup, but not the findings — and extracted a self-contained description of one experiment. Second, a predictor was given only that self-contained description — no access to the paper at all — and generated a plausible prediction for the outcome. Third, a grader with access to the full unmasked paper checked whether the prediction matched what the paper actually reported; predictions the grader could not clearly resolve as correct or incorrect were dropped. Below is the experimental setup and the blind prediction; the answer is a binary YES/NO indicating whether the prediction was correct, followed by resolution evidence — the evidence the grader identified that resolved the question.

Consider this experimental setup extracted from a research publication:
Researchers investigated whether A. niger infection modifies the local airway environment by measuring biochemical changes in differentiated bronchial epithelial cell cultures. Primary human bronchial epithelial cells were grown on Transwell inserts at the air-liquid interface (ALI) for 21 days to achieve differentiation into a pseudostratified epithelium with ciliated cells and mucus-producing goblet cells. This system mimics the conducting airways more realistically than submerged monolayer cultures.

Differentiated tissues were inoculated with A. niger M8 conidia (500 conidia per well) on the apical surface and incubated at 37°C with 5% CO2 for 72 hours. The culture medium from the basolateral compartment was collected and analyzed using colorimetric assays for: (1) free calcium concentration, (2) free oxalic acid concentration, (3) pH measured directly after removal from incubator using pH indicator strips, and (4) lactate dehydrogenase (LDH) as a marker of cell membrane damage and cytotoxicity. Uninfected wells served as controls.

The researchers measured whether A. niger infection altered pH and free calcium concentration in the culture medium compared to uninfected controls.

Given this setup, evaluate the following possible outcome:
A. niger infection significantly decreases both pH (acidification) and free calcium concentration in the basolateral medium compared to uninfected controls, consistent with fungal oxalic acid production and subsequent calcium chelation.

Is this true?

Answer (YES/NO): YES